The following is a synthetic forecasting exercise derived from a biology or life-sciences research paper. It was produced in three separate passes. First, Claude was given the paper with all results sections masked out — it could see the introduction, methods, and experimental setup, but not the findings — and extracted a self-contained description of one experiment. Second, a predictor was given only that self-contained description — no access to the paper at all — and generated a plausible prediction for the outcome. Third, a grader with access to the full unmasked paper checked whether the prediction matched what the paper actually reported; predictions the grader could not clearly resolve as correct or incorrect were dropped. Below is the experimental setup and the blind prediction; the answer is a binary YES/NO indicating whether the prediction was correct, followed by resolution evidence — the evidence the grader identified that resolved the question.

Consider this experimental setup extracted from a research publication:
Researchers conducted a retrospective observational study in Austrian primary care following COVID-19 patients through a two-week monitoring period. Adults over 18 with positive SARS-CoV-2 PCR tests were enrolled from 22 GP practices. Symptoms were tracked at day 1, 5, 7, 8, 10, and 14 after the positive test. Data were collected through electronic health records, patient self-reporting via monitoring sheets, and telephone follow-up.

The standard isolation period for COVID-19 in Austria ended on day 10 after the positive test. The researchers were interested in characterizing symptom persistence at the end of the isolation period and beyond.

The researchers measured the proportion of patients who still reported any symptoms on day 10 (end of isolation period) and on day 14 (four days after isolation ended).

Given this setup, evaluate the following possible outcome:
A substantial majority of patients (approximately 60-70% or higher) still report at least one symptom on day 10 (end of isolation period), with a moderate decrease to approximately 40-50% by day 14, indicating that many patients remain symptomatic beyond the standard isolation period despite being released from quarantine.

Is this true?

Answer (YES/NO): NO